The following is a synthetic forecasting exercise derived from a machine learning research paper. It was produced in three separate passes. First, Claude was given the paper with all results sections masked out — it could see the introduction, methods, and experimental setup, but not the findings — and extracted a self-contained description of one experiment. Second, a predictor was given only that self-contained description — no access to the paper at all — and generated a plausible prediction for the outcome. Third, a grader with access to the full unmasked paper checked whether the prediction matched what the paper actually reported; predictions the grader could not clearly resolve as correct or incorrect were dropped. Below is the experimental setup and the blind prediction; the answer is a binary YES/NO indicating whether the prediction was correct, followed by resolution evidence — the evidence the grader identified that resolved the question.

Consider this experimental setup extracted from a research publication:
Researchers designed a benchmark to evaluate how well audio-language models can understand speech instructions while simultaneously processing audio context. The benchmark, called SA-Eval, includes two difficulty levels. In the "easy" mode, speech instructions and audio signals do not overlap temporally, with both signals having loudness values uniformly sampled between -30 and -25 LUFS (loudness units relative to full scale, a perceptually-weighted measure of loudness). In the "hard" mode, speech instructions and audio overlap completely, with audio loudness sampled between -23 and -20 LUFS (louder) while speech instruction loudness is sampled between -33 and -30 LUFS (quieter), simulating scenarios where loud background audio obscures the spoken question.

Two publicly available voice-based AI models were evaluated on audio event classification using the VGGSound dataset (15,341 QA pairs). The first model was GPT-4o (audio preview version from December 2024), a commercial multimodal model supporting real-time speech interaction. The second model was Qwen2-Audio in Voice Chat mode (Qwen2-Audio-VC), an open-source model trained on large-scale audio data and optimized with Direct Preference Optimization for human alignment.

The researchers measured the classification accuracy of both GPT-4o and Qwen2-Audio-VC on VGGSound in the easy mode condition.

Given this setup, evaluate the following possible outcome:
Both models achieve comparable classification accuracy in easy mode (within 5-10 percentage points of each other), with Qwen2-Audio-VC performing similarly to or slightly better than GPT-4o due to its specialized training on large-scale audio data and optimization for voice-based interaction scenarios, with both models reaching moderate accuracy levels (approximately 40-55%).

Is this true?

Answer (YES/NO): NO